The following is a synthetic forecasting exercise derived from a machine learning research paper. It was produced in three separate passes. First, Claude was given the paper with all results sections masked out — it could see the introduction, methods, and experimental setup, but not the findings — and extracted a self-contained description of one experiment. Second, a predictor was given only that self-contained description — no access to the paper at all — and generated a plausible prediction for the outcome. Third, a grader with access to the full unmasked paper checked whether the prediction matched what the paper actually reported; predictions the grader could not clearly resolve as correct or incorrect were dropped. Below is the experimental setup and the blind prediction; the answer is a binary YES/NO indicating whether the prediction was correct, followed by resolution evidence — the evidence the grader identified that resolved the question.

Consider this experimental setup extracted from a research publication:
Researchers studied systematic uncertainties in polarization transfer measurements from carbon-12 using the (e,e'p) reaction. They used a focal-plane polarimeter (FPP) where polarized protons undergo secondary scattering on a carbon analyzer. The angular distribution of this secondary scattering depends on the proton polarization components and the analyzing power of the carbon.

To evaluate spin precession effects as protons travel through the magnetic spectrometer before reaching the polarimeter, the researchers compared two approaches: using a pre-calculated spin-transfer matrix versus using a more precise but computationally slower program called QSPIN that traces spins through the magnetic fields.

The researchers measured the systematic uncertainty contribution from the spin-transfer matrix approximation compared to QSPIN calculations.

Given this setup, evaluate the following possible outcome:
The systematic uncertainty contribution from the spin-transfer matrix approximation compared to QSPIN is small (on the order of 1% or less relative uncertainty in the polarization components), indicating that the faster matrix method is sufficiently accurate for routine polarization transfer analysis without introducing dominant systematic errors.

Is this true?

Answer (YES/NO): YES